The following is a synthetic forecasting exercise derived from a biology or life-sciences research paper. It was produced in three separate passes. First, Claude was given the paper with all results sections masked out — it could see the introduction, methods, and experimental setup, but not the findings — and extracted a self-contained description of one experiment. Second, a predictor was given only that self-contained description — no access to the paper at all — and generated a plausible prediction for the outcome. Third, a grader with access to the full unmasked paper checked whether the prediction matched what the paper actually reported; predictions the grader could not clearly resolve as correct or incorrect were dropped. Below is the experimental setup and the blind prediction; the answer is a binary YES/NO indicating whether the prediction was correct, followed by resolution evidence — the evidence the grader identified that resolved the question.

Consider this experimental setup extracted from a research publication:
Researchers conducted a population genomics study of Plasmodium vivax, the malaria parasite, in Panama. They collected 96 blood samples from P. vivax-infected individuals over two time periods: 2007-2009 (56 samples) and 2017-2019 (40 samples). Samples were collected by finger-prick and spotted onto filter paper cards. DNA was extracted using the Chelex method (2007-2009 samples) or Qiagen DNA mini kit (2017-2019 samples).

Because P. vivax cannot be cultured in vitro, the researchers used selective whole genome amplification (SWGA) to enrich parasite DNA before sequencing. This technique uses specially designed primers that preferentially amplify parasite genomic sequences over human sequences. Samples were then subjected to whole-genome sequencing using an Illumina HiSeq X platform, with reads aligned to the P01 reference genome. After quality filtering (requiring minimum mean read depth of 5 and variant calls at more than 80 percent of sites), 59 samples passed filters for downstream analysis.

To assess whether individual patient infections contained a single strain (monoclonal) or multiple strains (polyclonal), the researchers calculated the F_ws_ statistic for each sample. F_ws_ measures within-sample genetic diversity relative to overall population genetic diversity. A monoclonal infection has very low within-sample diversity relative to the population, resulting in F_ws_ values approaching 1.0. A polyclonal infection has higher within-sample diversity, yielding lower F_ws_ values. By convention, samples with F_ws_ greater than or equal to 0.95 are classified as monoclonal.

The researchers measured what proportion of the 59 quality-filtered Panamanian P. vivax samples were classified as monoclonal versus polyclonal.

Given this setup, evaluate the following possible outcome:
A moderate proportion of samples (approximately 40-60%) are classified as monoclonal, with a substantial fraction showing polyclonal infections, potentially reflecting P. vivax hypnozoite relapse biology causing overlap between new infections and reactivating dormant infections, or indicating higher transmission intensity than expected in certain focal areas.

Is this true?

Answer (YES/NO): NO